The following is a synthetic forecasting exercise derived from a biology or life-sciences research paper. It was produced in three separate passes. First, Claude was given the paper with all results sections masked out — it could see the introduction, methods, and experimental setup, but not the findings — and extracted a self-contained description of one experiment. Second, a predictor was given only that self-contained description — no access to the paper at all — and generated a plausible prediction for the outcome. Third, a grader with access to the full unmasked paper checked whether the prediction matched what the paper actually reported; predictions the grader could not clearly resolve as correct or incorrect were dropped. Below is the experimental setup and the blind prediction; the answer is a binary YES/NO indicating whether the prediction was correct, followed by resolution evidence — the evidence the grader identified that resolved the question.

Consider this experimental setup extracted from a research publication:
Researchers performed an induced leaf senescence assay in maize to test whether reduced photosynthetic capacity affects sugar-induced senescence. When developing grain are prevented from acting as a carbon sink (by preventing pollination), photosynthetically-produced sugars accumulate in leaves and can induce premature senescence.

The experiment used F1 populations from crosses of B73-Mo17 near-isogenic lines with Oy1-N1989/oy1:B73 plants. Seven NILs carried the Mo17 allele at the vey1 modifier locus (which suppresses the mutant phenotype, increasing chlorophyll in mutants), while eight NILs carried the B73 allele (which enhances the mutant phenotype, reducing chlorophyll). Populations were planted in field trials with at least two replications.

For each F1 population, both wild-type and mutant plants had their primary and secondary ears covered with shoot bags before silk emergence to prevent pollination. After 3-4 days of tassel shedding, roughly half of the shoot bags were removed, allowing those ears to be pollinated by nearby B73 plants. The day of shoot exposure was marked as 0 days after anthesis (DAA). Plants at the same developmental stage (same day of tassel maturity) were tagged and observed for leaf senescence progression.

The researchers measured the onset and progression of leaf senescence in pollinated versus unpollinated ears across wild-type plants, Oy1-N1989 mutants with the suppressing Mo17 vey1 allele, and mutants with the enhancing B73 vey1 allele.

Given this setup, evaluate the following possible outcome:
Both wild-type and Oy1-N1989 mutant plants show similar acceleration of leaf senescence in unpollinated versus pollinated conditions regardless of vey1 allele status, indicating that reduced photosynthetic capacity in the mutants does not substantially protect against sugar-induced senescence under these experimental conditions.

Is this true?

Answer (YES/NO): NO